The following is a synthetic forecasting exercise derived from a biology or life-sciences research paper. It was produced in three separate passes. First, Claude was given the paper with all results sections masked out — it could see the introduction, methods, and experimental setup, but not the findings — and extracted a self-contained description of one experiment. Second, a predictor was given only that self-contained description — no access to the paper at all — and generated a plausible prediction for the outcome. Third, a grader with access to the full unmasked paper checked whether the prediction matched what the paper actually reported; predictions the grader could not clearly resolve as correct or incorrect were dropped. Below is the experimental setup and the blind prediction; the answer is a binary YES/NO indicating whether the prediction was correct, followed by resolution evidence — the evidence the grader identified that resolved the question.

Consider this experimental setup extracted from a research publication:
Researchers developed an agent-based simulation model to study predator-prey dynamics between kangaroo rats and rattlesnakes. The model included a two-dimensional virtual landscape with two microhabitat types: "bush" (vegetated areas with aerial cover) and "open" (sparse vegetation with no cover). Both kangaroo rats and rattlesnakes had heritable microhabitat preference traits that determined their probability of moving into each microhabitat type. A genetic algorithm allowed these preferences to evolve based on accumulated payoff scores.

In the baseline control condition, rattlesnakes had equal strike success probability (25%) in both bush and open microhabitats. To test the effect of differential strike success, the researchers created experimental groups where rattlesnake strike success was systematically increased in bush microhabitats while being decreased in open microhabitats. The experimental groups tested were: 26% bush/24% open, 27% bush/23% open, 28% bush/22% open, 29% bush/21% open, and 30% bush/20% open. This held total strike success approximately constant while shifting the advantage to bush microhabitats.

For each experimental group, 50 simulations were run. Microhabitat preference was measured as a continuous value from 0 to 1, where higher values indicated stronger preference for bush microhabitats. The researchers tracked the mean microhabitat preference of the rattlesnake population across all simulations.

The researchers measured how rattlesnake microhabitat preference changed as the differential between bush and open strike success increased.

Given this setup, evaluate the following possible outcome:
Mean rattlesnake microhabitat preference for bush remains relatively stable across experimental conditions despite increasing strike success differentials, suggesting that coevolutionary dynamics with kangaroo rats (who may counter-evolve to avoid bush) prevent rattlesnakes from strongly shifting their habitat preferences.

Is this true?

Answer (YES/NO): NO